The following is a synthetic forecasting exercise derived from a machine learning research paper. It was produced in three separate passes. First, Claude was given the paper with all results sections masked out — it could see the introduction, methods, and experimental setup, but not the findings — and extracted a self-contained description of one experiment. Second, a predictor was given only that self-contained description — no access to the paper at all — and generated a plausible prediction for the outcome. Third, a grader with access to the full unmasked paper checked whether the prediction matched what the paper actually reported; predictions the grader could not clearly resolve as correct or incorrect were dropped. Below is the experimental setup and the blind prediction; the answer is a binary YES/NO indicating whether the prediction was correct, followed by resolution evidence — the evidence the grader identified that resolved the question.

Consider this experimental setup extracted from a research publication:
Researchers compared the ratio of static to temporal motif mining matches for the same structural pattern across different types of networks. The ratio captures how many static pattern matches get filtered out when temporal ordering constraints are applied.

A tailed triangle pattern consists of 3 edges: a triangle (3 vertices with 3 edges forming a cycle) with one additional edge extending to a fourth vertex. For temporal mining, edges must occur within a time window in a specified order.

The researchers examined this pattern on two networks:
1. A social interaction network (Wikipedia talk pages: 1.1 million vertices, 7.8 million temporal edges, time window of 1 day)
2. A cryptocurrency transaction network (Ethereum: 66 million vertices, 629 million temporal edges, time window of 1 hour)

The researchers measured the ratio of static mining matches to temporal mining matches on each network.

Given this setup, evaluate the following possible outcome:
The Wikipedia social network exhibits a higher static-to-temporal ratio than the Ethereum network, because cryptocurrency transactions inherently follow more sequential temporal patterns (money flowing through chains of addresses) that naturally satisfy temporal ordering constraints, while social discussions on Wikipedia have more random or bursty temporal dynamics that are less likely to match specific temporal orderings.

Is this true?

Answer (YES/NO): YES